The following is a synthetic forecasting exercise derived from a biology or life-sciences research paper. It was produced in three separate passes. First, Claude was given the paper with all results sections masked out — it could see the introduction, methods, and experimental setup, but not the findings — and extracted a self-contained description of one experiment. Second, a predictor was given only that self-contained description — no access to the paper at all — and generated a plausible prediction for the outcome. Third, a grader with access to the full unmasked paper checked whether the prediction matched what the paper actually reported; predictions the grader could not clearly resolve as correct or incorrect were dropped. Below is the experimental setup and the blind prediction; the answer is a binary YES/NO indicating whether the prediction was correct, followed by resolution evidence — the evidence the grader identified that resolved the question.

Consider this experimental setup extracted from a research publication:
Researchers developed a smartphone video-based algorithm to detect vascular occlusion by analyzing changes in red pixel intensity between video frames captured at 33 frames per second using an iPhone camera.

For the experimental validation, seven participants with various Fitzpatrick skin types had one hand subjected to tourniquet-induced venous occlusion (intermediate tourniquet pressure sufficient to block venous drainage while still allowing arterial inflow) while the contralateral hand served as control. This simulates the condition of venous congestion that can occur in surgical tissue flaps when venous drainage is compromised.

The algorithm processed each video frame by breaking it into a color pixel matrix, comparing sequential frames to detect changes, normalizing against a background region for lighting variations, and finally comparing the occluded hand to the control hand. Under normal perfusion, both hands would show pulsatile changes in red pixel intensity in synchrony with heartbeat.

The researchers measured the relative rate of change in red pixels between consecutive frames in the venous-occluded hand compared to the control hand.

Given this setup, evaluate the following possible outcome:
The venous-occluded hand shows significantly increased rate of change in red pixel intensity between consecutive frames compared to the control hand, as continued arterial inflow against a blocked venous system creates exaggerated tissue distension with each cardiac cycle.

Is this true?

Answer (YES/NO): YES